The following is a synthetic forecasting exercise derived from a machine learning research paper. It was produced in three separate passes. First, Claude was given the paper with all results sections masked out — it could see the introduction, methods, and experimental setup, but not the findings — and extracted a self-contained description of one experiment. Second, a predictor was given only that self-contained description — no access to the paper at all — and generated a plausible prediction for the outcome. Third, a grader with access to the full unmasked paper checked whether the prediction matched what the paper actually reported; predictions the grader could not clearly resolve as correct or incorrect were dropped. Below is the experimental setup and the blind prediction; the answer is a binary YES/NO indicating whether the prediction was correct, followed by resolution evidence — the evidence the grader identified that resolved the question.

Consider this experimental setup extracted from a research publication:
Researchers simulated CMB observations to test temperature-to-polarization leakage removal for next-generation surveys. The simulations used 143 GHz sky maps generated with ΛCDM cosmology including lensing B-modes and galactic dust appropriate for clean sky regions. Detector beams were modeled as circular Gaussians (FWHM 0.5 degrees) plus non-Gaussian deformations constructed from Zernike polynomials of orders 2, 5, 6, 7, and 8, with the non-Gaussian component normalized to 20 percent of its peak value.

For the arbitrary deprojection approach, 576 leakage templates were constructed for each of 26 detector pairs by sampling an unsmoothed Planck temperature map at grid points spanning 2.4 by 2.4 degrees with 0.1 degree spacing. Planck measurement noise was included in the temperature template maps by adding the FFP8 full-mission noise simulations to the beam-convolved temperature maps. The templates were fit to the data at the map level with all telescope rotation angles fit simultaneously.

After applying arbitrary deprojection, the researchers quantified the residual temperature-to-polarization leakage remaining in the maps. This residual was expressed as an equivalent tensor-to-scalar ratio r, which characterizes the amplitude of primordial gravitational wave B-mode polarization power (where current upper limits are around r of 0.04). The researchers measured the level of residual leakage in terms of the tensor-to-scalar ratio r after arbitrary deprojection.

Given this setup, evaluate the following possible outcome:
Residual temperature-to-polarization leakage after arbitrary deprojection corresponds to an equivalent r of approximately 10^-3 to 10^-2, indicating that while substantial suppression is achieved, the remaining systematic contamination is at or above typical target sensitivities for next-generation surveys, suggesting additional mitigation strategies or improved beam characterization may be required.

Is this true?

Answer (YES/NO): NO